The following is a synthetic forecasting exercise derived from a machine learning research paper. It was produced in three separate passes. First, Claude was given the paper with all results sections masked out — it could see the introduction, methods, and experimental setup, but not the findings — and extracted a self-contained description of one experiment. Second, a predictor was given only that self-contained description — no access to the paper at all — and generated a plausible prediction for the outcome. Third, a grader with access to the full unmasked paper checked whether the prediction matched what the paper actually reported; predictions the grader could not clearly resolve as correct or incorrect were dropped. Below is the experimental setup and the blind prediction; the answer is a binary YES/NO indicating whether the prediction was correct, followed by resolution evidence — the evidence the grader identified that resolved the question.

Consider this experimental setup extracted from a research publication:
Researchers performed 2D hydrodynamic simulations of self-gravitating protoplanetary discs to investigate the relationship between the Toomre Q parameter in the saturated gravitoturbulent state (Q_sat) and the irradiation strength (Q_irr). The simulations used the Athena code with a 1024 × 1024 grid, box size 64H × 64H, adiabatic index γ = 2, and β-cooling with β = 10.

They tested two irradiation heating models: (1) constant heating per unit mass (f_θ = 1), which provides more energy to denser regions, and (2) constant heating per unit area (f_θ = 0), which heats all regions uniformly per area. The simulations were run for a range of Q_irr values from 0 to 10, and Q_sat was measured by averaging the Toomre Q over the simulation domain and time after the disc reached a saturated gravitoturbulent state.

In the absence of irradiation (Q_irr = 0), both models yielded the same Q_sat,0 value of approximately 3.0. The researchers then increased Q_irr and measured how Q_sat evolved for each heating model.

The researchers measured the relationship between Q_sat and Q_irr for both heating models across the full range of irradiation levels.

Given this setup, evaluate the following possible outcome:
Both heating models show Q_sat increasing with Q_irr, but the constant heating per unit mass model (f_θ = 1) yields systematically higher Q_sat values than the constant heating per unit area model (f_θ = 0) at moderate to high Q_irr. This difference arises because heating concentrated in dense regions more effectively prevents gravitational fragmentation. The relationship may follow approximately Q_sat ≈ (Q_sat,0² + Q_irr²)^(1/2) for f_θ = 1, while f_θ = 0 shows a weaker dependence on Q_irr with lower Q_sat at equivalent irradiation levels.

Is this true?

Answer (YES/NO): NO